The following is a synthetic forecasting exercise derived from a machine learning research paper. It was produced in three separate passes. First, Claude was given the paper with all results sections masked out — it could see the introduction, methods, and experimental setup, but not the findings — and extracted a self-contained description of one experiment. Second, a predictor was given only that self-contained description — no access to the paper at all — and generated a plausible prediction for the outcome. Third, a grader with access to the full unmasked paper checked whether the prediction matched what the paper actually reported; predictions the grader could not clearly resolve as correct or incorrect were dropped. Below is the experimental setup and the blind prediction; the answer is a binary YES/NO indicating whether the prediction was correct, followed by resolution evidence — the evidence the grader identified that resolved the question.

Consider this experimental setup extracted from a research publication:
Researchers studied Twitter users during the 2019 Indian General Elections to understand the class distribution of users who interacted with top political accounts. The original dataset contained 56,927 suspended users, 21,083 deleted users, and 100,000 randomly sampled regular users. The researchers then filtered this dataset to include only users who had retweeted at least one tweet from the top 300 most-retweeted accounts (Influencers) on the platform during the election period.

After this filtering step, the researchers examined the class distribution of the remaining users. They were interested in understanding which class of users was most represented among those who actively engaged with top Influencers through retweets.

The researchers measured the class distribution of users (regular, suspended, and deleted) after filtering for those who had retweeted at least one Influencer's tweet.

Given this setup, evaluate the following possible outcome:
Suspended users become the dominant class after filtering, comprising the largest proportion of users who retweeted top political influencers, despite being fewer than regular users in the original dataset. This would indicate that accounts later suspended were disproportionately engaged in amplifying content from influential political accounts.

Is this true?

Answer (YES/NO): NO